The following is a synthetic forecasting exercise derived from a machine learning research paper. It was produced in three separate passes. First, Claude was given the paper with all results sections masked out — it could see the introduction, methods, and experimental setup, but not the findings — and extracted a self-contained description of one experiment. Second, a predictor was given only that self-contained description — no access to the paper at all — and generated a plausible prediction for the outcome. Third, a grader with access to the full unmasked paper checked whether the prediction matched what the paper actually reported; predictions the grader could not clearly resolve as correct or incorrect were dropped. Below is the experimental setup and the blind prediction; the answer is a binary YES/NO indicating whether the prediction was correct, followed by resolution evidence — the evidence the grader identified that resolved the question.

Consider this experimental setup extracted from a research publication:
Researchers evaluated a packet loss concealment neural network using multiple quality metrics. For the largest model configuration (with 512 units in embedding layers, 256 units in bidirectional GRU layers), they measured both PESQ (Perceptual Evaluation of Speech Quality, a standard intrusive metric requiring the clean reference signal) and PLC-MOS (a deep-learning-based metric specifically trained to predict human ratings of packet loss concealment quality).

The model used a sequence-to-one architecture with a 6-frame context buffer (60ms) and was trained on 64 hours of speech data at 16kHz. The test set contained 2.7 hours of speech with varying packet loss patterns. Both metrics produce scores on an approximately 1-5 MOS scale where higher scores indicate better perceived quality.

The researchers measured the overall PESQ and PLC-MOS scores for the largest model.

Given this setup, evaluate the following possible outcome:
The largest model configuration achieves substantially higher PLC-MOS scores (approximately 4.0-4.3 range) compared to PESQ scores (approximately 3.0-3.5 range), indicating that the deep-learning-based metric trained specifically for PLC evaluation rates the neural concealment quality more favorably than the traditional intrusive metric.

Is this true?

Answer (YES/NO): NO